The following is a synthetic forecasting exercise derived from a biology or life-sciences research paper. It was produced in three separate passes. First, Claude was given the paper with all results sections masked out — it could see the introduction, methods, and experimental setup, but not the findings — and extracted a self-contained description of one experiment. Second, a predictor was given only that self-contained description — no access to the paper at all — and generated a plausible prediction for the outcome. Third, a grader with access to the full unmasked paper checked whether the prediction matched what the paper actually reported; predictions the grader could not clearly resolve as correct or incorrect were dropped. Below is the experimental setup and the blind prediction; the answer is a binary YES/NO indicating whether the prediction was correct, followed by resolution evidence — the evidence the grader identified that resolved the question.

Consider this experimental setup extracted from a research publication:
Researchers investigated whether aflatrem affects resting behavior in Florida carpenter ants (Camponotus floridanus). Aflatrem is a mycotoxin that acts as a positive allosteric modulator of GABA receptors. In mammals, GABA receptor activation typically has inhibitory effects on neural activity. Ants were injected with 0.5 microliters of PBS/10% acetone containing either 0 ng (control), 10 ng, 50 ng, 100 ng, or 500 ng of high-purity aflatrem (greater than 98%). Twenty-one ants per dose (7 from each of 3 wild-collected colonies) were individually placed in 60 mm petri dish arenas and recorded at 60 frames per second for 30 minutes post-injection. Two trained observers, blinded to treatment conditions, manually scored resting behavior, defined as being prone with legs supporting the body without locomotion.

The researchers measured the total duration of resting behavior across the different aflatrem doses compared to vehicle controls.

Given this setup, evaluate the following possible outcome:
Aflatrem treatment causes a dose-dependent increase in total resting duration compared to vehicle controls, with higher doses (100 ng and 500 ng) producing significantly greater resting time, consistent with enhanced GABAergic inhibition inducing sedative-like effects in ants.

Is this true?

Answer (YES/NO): YES